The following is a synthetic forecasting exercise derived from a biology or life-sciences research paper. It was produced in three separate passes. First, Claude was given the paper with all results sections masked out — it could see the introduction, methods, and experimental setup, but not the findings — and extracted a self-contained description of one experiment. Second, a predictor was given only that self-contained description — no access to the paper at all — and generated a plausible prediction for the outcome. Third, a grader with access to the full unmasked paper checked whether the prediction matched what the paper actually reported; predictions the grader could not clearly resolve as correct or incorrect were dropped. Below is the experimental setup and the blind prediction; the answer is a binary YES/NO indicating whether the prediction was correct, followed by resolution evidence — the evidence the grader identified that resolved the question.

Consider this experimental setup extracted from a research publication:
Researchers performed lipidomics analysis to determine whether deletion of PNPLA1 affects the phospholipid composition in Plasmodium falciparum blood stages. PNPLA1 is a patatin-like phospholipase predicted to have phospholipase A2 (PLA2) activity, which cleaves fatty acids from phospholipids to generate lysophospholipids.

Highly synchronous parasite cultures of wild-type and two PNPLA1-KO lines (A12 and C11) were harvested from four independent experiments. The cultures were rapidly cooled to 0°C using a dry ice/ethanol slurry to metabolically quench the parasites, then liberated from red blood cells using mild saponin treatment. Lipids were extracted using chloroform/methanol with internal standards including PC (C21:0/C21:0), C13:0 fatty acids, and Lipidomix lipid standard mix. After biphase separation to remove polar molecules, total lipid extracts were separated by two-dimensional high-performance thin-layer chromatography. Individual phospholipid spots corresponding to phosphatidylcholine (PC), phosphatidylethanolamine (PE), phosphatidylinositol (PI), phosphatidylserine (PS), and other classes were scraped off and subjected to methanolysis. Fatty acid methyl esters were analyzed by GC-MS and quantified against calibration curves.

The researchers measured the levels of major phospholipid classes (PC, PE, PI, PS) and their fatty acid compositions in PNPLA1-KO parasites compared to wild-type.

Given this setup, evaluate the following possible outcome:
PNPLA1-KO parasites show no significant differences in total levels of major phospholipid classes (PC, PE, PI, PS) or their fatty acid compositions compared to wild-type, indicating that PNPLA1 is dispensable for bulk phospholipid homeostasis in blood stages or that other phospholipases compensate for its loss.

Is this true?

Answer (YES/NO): NO